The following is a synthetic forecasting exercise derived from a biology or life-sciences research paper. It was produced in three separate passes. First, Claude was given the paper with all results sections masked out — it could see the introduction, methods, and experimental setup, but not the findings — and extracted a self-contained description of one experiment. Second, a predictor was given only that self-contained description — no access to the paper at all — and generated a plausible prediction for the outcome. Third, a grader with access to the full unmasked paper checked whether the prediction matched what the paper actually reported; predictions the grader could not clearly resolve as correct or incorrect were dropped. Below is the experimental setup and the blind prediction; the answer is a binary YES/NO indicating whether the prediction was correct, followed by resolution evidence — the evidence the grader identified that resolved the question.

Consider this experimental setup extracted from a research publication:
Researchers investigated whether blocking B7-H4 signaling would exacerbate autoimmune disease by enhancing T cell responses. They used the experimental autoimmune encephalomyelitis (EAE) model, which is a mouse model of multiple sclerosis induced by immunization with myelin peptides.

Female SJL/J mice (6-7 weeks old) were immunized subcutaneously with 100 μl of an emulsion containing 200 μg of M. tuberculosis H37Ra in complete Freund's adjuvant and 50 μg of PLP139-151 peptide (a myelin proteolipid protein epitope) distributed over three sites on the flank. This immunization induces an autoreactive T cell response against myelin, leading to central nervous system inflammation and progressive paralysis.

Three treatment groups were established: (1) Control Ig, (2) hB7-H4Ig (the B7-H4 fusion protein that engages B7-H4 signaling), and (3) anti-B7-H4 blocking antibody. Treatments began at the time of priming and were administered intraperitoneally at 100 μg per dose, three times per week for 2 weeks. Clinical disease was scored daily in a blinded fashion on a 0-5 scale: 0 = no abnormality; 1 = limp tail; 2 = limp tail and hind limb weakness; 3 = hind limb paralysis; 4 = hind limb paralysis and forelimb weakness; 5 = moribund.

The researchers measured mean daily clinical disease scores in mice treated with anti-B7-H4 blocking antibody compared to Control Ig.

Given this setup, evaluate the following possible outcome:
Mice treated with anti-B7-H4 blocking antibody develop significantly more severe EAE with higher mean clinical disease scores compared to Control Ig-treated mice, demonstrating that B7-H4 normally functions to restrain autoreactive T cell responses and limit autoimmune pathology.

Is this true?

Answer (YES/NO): NO